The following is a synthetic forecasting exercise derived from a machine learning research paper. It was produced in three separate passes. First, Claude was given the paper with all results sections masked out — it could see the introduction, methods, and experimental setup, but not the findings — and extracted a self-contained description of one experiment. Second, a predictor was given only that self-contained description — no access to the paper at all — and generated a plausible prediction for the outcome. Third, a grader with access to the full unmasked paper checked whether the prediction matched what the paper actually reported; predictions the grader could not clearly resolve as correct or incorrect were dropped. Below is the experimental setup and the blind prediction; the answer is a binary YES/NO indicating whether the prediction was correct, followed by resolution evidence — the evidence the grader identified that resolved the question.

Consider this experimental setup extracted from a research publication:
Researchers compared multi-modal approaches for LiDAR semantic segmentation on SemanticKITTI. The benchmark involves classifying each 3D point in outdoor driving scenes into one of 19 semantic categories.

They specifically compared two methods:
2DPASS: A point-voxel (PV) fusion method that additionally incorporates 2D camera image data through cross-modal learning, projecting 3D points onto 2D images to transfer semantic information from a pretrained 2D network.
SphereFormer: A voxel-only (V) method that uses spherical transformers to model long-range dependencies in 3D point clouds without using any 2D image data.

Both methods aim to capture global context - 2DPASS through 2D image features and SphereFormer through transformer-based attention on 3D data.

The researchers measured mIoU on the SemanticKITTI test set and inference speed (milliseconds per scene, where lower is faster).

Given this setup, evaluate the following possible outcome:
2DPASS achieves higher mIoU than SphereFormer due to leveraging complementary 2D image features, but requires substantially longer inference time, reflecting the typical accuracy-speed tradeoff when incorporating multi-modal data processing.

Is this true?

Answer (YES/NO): NO